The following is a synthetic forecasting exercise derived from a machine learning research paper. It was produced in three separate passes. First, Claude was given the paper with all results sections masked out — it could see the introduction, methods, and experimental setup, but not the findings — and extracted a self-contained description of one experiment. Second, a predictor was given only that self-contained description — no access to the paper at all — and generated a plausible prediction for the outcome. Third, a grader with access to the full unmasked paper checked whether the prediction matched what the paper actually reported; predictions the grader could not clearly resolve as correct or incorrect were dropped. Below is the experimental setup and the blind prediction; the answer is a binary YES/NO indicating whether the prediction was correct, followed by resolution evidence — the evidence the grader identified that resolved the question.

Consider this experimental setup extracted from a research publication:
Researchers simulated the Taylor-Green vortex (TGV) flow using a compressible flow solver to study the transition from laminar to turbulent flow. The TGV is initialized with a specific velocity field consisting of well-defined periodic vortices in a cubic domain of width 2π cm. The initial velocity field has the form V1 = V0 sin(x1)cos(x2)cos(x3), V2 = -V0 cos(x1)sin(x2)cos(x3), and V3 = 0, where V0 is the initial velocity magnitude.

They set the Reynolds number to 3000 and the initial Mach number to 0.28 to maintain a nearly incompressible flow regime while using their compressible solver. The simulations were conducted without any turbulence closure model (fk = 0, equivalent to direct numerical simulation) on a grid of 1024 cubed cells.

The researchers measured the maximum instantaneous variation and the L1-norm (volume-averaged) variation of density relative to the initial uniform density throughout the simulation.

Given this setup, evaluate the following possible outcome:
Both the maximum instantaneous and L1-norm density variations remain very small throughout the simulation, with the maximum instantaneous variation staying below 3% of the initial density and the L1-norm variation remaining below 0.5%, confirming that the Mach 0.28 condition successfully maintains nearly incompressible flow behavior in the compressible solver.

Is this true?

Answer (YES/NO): NO